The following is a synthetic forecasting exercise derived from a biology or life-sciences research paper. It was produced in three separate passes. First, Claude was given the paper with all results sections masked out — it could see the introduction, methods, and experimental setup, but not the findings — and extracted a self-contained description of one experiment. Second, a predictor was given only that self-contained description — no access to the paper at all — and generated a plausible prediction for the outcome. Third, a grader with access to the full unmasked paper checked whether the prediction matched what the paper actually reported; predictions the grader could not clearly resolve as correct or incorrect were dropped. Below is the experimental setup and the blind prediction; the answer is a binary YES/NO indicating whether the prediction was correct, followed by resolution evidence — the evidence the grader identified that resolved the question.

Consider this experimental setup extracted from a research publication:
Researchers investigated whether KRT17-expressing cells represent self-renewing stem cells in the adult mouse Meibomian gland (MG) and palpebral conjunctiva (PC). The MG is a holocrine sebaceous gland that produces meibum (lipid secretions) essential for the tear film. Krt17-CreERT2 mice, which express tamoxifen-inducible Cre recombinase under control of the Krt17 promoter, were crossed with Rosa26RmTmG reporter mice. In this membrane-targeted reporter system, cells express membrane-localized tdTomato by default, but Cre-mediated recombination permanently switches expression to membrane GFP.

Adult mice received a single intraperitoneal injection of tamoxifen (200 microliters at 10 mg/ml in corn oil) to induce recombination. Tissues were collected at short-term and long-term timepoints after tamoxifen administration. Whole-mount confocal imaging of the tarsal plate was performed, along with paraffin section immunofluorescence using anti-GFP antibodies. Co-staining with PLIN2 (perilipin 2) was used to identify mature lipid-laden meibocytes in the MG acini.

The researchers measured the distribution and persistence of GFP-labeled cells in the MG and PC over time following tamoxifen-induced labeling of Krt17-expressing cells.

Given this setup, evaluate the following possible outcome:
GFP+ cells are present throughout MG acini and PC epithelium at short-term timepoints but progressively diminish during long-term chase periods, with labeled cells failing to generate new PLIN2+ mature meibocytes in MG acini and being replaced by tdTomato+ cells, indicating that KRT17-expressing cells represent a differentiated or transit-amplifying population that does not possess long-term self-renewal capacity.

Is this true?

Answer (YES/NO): NO